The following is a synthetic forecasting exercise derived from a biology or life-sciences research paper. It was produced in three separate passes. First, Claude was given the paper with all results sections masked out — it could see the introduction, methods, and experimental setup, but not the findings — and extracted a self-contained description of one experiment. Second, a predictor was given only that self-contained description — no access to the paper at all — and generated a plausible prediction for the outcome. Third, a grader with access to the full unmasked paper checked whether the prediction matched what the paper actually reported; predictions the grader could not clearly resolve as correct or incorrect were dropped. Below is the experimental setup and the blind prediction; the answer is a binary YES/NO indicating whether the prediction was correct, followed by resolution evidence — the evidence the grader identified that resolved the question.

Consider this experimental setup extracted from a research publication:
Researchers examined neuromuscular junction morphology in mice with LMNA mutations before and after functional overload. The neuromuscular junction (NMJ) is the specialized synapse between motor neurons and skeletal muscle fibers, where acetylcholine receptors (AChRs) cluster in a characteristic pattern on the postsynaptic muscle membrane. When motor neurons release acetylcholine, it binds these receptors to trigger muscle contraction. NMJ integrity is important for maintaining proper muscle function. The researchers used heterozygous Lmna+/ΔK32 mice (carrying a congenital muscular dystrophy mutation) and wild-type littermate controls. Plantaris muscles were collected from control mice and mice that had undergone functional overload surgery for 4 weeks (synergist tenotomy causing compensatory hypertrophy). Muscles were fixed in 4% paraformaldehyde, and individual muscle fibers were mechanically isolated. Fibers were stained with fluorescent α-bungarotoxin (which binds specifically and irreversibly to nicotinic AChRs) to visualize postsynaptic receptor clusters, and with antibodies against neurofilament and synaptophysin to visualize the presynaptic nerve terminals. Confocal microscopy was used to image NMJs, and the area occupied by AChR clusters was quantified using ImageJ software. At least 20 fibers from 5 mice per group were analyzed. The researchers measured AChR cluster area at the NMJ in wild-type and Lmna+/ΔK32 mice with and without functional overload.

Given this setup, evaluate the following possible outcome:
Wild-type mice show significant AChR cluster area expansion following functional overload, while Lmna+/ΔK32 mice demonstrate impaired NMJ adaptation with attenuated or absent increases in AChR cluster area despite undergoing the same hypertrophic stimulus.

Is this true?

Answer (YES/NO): NO